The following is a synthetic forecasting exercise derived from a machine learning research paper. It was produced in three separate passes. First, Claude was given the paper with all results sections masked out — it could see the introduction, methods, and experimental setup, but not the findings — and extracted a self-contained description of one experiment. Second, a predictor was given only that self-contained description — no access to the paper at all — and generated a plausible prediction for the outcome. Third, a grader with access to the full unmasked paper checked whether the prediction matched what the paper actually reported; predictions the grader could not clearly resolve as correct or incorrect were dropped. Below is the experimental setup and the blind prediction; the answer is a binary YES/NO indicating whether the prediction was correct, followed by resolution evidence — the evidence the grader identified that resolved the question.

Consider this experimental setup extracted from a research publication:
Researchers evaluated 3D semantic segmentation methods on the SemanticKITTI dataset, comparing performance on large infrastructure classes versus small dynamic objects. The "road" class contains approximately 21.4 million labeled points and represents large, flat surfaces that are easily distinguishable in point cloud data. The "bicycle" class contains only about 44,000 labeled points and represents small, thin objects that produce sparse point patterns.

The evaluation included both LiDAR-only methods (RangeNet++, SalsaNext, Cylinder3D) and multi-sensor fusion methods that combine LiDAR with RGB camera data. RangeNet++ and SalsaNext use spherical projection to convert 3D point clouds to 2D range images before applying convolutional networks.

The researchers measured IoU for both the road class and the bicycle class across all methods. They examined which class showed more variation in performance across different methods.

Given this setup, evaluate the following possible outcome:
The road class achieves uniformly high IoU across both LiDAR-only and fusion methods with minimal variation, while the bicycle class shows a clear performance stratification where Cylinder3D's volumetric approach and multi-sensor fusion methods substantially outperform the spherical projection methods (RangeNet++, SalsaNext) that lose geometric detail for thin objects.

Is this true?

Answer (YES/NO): NO